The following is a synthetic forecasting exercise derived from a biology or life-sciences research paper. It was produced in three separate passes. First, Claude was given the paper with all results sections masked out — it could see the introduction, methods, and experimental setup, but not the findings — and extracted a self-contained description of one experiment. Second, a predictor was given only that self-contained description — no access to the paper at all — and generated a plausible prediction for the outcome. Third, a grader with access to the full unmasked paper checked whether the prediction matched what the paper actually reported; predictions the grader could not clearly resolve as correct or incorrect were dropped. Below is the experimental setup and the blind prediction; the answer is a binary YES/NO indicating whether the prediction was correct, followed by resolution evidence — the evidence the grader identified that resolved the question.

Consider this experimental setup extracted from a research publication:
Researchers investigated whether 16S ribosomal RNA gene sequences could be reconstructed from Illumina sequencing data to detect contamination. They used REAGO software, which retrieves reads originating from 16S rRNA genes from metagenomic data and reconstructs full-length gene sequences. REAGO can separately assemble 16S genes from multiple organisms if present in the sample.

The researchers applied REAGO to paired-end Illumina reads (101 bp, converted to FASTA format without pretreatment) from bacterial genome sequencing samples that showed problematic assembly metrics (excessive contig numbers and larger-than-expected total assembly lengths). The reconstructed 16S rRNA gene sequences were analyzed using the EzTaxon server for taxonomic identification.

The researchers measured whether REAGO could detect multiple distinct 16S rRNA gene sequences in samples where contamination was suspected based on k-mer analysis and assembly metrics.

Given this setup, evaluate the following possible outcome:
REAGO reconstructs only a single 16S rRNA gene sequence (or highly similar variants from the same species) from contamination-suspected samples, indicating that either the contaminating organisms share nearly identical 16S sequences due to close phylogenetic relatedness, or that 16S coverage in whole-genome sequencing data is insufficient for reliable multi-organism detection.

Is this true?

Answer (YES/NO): YES